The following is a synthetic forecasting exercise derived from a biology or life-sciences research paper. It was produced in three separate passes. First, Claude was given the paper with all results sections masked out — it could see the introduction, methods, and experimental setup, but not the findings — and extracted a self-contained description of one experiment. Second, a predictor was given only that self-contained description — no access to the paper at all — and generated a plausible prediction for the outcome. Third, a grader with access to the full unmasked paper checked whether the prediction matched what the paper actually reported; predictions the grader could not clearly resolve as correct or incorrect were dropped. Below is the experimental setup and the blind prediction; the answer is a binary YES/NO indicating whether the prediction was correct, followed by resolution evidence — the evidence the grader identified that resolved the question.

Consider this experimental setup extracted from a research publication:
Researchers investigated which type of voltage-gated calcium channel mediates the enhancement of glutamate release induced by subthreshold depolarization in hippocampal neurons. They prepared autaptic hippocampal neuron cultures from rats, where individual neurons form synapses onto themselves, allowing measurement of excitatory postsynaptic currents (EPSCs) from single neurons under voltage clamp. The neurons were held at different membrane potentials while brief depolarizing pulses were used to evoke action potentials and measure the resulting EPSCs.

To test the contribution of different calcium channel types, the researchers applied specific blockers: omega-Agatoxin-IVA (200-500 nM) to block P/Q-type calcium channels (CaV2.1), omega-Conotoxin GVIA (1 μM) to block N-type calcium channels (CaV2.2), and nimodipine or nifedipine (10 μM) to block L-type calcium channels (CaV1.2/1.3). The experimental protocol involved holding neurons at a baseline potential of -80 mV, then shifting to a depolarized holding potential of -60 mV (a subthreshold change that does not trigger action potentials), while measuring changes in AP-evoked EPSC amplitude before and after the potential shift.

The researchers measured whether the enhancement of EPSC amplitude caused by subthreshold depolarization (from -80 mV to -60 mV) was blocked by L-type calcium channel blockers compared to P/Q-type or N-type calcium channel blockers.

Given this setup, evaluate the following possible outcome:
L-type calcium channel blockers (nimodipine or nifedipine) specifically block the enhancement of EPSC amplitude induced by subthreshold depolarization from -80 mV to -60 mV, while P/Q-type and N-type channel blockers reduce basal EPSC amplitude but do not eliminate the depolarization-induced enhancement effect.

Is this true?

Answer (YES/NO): NO